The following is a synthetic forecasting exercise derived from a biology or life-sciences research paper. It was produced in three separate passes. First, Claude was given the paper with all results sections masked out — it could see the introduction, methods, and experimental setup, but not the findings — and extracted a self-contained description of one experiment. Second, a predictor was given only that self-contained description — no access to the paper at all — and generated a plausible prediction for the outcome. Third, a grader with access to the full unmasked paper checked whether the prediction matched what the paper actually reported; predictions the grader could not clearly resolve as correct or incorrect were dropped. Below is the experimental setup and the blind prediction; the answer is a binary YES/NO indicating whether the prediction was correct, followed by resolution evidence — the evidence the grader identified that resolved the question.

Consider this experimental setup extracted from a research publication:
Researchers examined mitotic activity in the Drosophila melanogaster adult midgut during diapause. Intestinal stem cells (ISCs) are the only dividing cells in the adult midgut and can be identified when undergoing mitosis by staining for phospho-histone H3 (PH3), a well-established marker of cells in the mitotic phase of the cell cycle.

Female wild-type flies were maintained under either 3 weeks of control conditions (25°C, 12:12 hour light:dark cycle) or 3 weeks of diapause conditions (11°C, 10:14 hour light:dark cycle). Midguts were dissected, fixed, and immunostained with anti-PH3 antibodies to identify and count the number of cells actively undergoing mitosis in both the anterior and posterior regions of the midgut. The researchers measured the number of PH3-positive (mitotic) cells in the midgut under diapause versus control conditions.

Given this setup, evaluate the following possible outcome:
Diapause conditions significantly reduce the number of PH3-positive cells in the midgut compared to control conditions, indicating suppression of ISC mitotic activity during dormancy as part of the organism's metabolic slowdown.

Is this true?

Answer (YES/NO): NO